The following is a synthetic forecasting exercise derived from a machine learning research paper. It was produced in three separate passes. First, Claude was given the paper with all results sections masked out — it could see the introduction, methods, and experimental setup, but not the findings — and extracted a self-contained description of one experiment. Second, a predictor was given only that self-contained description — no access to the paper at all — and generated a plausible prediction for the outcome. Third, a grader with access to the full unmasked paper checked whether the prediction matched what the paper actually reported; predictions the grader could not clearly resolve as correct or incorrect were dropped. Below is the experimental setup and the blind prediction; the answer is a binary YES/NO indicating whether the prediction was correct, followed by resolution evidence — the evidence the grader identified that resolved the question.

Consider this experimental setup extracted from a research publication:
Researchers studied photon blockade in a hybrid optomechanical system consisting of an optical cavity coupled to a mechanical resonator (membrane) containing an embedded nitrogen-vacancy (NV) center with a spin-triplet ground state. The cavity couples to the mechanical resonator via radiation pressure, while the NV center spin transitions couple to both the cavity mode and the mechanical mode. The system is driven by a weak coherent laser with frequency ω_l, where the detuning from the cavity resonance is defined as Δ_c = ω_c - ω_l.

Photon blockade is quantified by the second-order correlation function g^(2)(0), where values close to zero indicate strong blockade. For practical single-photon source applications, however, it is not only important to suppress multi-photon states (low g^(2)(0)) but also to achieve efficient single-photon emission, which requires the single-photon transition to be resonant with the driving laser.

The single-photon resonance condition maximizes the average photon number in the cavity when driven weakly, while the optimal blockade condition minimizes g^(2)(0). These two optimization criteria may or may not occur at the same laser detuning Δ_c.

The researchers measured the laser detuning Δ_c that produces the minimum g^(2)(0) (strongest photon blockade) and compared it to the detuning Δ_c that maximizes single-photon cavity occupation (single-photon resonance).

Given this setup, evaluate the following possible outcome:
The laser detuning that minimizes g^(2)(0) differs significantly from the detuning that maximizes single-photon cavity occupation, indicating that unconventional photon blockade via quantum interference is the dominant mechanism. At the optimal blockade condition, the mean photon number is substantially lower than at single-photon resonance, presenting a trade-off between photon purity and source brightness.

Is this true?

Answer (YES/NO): NO